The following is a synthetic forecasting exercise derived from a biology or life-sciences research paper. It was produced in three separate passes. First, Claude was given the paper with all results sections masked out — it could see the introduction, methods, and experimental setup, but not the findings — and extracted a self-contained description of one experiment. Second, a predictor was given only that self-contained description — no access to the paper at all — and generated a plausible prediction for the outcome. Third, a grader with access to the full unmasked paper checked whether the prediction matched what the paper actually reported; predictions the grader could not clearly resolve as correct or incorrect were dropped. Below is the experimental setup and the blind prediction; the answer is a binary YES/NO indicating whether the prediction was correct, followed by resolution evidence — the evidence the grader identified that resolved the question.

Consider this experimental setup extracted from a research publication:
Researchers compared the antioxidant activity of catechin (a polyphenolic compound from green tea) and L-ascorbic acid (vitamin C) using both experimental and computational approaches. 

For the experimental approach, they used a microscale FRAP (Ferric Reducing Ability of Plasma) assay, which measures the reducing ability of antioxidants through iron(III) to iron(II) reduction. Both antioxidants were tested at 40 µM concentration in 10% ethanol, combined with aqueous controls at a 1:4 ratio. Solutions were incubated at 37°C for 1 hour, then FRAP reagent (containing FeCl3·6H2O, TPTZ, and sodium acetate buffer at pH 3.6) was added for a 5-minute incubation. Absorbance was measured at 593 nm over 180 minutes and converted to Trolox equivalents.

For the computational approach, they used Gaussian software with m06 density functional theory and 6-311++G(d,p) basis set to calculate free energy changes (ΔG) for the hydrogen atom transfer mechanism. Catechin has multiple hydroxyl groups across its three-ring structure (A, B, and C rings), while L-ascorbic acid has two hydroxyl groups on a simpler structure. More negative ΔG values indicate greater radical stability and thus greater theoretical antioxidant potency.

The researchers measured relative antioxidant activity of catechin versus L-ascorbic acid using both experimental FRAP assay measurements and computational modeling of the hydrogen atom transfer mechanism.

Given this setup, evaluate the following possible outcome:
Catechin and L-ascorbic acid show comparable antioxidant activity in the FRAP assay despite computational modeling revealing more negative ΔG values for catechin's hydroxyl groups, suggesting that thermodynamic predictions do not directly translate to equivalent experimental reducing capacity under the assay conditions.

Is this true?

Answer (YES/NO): NO